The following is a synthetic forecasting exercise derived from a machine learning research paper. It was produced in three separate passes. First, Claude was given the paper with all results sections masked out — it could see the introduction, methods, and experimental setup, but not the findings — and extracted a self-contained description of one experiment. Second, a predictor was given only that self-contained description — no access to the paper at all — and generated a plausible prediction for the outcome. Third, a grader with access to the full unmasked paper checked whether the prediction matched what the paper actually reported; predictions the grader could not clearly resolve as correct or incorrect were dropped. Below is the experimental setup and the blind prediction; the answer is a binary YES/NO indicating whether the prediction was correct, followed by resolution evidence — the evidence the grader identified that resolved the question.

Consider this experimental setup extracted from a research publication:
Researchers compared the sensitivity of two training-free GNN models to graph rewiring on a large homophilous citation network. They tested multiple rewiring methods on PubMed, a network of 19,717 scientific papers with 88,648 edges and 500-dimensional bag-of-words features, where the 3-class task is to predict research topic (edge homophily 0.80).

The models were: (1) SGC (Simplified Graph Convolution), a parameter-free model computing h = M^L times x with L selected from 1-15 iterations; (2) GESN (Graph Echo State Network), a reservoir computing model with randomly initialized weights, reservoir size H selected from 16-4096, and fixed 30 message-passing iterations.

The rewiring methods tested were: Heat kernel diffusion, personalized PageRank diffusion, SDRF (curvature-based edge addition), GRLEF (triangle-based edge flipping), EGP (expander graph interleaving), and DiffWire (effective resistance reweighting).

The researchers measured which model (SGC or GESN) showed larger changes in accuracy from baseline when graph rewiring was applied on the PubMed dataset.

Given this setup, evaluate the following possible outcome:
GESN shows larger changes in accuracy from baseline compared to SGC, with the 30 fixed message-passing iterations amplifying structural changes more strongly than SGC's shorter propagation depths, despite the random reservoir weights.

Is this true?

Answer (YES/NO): NO